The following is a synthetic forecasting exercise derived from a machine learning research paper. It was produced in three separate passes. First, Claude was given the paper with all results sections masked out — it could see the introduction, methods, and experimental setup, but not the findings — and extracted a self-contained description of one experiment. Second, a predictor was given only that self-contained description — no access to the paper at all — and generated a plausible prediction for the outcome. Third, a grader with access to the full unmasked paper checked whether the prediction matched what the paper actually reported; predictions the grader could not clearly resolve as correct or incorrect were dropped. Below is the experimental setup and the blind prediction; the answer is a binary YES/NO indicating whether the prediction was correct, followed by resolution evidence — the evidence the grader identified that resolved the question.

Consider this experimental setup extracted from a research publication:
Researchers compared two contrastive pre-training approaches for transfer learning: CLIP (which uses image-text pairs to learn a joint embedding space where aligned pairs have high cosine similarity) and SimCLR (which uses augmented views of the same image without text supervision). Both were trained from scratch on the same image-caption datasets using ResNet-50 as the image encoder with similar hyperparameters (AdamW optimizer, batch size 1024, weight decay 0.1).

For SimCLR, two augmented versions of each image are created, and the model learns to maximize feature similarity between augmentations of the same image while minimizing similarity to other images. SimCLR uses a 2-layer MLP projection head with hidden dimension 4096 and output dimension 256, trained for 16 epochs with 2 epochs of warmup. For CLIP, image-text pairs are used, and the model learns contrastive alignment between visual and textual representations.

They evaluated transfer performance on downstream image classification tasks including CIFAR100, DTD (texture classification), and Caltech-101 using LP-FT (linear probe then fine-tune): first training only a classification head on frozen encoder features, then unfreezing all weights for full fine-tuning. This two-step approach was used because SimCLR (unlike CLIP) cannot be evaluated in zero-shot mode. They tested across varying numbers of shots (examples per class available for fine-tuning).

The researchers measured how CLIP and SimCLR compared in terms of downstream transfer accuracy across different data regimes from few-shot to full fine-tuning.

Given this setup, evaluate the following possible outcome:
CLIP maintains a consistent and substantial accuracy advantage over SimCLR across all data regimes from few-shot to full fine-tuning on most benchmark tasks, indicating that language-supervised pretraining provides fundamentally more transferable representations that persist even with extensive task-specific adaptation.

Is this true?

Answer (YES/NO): NO